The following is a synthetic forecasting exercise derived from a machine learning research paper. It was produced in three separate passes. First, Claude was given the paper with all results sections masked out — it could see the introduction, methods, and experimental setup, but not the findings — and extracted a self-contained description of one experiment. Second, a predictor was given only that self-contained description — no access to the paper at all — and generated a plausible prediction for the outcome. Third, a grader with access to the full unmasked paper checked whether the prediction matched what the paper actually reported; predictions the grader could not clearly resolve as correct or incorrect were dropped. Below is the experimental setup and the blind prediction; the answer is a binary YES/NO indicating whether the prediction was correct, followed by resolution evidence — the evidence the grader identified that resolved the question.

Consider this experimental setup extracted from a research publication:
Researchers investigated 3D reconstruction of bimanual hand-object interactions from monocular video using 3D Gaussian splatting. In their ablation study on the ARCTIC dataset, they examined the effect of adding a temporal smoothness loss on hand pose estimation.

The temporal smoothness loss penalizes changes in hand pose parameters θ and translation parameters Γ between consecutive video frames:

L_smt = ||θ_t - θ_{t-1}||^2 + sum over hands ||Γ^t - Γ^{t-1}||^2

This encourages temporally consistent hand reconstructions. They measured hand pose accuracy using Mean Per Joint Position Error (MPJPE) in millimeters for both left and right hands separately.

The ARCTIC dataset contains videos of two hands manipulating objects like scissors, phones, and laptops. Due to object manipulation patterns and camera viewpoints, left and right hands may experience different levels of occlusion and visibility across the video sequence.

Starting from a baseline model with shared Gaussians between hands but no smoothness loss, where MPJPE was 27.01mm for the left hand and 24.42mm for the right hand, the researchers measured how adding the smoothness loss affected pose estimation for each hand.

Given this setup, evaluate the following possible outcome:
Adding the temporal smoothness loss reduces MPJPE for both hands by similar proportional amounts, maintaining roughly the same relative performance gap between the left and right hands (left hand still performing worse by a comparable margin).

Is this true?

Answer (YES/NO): NO